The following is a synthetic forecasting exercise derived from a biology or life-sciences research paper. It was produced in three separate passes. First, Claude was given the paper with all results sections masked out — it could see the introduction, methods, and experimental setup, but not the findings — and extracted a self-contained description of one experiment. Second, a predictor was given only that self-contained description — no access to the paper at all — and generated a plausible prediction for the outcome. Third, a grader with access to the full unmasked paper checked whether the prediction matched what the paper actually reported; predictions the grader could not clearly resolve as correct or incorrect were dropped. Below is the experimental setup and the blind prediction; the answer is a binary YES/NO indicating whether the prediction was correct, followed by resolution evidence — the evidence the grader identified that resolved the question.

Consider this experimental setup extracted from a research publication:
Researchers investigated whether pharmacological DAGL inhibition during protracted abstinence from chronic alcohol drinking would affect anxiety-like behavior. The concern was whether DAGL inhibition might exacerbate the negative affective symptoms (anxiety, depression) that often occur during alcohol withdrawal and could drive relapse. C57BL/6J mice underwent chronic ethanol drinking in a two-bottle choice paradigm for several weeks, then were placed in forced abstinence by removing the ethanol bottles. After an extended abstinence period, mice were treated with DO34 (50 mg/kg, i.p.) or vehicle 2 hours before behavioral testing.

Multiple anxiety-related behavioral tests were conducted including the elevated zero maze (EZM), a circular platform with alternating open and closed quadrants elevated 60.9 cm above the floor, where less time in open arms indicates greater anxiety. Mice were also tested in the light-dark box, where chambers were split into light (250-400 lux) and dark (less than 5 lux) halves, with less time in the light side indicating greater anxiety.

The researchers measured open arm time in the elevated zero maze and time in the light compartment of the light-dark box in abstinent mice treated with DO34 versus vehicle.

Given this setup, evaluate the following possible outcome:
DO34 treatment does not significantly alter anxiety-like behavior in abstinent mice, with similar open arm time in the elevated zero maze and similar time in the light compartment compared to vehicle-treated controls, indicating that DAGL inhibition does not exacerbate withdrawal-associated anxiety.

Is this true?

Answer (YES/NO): NO